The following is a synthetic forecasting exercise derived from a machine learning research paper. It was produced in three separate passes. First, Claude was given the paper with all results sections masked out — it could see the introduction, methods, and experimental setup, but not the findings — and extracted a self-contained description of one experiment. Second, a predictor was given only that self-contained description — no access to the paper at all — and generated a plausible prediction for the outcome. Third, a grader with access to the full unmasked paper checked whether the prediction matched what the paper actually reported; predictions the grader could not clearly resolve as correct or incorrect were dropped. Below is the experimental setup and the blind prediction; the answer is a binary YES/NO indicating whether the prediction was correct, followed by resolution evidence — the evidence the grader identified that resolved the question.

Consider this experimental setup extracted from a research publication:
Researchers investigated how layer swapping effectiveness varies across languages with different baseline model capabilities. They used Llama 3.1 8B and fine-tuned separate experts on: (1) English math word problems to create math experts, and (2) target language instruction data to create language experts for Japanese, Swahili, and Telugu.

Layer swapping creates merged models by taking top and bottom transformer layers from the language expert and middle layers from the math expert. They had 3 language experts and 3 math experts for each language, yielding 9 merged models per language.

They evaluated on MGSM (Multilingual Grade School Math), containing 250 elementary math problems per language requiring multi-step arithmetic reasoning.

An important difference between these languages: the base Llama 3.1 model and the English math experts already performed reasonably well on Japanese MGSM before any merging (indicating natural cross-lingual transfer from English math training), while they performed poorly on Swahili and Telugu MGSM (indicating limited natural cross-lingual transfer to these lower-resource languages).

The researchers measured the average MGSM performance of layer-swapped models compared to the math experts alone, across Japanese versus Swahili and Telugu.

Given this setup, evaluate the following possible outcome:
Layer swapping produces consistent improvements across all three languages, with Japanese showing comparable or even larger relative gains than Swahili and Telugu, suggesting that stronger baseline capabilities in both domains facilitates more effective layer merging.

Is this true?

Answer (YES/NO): NO